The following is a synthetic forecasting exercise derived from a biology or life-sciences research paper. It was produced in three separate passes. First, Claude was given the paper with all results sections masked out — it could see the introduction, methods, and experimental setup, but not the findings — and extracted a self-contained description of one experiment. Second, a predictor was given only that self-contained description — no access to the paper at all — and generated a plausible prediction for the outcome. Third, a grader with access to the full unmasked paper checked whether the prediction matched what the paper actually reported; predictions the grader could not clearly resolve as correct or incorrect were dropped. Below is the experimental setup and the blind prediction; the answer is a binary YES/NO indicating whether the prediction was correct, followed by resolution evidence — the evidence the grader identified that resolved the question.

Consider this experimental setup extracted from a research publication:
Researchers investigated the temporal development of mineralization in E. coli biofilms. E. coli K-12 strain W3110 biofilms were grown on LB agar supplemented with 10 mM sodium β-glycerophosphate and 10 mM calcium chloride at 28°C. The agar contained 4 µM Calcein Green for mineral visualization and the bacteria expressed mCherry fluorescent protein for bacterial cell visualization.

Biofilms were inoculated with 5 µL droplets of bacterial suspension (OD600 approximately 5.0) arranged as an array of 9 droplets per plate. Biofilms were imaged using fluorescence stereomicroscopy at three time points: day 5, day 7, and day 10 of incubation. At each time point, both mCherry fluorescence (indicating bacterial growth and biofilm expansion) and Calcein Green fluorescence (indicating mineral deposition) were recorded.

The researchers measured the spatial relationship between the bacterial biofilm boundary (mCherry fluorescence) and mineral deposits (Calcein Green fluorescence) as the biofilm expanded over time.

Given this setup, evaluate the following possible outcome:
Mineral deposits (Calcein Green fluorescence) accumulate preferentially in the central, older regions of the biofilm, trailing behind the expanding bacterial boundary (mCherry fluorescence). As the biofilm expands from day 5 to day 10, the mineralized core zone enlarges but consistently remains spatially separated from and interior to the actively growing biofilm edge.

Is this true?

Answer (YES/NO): NO